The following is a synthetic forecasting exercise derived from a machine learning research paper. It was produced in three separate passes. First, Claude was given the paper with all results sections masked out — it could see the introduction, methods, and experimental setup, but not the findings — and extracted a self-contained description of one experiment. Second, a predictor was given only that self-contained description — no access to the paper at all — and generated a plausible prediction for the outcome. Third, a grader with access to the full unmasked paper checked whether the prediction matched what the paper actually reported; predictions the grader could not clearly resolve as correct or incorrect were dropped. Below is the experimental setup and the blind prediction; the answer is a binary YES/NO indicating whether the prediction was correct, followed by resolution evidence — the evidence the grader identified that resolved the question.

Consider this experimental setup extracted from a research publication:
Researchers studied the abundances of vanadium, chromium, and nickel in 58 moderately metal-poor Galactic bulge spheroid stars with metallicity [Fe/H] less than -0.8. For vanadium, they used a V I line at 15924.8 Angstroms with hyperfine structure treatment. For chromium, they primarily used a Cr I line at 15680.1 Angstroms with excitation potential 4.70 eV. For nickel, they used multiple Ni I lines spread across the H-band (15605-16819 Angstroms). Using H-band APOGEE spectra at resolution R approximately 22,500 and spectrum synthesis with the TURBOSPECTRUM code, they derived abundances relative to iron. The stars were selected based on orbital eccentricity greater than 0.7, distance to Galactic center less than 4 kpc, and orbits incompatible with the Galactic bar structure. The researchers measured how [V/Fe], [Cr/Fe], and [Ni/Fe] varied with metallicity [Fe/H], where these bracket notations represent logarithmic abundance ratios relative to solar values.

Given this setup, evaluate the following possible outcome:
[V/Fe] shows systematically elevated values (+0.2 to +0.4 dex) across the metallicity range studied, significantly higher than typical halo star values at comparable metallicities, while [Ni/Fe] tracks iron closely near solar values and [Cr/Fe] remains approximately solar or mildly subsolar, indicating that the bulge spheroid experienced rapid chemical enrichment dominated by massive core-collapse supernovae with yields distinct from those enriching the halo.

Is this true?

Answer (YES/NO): NO